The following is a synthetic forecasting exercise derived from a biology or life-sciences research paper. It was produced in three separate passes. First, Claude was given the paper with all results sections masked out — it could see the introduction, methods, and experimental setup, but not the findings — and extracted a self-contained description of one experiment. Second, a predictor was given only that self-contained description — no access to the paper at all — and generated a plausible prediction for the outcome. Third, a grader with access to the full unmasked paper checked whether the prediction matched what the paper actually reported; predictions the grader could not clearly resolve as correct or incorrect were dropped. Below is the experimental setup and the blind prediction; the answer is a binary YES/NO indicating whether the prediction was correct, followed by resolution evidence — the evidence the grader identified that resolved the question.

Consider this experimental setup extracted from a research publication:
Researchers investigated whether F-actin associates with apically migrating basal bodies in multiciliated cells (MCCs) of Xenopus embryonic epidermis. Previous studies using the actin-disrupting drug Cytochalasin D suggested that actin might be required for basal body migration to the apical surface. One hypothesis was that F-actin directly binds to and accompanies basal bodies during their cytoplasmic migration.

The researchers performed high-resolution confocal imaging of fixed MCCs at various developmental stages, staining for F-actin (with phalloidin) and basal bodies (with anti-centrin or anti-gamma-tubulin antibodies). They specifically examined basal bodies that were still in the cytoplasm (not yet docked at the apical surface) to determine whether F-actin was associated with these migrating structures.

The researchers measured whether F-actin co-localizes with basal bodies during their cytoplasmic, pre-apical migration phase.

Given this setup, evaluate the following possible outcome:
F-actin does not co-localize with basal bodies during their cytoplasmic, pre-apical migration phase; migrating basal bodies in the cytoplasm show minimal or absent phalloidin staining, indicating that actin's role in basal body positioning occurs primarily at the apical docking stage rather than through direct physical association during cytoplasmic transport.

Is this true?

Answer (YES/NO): YES